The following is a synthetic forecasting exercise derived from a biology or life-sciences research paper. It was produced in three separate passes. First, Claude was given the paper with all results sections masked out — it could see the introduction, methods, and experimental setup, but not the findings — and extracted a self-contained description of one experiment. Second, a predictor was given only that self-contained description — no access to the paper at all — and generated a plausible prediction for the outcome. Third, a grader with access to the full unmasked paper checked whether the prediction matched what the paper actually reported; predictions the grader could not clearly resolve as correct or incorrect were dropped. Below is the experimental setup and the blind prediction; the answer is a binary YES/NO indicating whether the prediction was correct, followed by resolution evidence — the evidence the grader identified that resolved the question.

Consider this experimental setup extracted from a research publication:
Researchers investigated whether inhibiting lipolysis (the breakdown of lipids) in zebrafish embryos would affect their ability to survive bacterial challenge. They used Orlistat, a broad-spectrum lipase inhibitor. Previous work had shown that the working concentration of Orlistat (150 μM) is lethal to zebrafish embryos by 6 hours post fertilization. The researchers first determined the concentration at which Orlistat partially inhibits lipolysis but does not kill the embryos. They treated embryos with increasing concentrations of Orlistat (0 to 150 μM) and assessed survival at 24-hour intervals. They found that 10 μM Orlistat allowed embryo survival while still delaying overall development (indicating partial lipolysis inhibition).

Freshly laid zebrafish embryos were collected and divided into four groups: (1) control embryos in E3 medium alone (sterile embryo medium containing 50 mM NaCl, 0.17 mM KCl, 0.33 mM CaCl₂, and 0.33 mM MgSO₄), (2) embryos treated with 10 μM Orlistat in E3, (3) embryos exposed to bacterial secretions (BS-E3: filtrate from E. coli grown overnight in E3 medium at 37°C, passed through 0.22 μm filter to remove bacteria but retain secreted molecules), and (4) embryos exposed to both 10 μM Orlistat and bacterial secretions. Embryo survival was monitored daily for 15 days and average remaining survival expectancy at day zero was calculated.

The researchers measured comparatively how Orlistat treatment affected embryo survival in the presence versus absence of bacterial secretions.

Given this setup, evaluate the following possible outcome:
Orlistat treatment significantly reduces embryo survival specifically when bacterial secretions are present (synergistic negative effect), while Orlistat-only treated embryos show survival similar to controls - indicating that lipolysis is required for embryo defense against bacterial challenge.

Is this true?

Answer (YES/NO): YES